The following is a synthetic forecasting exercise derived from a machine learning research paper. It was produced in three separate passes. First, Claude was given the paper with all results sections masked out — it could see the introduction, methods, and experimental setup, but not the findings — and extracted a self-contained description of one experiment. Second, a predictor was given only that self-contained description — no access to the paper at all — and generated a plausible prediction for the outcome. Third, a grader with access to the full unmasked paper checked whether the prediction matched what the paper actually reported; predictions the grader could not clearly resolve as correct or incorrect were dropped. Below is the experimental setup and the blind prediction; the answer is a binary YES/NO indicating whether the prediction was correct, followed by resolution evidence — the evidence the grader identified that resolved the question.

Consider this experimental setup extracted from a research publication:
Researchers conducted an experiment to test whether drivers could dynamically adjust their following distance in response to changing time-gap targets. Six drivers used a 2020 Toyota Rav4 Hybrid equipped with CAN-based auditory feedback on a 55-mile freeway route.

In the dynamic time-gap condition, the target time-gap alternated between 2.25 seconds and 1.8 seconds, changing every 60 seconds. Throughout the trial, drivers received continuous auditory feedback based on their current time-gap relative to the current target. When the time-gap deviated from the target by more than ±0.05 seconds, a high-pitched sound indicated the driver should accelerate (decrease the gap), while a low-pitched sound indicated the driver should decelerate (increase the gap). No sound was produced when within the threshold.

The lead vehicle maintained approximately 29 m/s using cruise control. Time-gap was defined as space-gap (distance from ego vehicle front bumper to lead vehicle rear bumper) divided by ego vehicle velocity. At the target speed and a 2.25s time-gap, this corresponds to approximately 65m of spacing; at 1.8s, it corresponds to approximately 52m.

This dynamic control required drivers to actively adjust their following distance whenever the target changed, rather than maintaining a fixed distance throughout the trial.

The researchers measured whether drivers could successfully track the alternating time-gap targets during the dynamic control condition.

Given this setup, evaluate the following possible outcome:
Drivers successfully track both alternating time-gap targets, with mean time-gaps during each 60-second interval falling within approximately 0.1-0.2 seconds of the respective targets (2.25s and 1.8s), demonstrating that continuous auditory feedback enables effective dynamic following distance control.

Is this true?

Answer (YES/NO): NO